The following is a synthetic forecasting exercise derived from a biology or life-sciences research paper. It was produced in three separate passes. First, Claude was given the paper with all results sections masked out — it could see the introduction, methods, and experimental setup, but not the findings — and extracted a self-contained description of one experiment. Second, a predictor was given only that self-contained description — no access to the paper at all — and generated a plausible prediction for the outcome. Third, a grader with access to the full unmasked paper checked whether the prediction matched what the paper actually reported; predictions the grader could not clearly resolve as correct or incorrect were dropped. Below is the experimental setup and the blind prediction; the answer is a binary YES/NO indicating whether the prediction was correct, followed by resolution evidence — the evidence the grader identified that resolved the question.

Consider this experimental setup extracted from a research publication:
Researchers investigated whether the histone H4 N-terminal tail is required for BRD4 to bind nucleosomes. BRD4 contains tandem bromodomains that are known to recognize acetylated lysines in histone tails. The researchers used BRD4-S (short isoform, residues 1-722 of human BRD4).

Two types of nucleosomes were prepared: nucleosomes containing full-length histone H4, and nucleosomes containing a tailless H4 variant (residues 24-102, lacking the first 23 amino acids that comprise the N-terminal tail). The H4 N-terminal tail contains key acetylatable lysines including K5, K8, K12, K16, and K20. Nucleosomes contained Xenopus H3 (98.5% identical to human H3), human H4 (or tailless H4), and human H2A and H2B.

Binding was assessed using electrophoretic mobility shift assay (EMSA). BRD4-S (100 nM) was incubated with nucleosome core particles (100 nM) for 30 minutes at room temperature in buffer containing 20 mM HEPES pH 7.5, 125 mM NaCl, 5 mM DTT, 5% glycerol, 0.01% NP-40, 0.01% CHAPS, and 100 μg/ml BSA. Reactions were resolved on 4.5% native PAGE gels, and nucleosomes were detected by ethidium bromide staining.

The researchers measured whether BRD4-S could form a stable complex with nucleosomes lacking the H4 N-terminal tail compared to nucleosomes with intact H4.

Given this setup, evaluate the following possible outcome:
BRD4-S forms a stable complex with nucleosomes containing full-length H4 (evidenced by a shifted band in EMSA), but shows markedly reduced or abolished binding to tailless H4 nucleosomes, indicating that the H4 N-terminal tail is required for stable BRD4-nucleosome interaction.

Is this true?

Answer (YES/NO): NO